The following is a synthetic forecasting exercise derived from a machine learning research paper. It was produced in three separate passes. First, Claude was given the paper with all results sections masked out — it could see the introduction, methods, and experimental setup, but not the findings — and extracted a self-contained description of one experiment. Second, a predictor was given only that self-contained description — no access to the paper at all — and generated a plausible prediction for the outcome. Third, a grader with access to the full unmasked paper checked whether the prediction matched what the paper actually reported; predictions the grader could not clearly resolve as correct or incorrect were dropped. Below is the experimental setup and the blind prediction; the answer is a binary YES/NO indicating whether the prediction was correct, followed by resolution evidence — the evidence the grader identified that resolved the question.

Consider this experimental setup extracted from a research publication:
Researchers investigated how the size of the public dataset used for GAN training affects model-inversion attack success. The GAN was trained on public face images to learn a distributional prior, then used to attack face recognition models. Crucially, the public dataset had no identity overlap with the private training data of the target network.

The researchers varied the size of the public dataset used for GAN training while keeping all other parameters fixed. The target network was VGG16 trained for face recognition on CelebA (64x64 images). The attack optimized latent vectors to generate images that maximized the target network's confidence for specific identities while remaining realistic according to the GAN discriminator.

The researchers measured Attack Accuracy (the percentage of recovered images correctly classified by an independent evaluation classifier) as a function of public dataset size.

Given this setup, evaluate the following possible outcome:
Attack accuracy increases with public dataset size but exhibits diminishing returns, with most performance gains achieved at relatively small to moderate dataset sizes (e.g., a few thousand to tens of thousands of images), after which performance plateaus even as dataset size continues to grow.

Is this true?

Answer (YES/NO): YES